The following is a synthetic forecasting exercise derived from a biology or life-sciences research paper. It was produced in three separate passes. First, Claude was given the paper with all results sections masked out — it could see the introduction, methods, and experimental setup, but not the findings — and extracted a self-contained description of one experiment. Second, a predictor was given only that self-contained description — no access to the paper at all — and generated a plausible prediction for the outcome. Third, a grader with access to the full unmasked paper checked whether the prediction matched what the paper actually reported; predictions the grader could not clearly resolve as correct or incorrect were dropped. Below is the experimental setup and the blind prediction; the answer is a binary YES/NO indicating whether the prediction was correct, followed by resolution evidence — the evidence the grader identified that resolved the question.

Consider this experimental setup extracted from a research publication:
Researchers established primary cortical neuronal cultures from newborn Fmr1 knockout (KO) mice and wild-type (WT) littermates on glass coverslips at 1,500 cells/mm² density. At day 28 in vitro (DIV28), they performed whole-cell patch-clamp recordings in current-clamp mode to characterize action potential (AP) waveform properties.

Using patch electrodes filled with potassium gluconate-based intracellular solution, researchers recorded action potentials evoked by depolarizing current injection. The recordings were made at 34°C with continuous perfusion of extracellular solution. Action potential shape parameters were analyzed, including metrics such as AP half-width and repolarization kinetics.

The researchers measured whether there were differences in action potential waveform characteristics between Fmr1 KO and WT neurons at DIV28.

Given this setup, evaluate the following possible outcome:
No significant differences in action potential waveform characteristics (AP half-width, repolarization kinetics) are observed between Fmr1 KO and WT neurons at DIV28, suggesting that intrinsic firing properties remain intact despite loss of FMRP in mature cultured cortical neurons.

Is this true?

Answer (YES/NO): NO